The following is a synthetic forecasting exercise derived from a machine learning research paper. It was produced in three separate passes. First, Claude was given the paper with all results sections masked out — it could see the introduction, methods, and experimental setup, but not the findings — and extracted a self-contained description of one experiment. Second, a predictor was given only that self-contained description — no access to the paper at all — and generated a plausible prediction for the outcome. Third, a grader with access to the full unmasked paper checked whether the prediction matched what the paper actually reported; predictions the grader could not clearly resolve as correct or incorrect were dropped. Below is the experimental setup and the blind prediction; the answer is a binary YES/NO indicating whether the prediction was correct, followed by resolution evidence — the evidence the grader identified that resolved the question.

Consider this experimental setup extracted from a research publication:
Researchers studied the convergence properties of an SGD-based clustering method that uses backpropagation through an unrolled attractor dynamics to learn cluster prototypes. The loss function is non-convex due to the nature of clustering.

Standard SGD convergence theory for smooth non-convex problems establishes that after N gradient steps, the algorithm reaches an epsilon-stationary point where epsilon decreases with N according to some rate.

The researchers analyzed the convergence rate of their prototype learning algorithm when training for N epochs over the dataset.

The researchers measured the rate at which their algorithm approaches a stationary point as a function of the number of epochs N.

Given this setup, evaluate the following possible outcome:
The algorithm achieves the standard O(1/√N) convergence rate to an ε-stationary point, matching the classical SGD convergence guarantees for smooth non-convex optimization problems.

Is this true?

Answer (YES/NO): YES